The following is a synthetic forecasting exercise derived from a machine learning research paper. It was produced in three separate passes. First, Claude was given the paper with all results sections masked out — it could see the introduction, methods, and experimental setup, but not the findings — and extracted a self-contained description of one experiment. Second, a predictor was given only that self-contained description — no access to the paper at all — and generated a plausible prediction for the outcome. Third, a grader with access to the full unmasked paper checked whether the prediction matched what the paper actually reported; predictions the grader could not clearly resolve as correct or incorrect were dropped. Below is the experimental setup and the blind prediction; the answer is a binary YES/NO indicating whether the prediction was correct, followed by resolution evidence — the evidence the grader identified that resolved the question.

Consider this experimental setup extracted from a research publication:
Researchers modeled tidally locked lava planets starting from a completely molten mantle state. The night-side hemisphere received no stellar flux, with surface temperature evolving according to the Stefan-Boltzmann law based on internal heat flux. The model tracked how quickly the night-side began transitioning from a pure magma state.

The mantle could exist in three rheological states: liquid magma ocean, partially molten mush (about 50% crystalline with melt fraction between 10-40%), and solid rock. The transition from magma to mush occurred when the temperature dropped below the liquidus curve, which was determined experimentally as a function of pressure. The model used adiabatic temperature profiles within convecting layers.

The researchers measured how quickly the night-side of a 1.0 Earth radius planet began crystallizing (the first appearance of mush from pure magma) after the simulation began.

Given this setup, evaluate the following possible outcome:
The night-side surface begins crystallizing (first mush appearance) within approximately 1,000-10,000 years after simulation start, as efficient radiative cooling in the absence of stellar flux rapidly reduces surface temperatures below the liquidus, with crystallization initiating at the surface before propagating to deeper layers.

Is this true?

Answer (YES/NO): YES